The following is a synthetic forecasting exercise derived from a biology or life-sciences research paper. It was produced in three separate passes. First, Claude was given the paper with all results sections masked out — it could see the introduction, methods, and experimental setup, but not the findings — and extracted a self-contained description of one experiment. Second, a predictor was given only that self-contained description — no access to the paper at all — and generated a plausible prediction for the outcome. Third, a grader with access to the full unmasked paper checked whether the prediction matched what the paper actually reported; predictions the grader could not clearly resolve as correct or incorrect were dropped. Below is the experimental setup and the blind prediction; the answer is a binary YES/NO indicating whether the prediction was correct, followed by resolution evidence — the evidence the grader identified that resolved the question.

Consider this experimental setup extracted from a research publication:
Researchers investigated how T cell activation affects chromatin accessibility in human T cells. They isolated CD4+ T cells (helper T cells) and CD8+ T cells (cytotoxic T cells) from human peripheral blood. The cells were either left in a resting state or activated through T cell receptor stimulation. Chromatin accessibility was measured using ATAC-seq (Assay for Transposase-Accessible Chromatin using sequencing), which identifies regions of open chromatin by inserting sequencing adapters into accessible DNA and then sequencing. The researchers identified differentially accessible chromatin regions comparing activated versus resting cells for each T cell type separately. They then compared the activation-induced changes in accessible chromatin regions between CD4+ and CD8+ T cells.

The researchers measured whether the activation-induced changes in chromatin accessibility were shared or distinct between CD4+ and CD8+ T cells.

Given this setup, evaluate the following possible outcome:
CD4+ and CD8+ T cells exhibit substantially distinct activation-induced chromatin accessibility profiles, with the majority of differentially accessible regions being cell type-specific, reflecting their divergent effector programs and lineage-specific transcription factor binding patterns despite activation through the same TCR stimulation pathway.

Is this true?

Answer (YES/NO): NO